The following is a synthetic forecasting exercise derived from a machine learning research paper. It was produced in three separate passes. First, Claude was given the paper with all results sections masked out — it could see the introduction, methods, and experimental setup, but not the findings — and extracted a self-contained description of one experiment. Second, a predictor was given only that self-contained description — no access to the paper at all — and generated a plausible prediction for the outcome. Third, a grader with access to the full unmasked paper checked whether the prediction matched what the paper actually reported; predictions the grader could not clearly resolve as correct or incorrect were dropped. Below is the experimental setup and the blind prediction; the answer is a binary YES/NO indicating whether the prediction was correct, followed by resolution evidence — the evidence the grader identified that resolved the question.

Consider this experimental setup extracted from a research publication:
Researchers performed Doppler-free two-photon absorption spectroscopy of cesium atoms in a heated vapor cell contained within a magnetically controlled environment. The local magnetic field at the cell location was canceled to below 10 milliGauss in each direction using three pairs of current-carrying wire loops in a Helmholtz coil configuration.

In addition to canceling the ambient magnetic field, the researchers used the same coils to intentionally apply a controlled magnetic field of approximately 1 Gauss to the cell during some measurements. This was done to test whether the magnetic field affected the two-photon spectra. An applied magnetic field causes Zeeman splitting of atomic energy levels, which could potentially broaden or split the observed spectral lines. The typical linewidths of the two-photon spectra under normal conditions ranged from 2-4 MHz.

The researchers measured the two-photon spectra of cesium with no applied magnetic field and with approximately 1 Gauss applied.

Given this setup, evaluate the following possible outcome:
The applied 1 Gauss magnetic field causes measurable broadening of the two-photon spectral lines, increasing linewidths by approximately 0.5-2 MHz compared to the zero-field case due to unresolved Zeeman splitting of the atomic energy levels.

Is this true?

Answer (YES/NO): NO